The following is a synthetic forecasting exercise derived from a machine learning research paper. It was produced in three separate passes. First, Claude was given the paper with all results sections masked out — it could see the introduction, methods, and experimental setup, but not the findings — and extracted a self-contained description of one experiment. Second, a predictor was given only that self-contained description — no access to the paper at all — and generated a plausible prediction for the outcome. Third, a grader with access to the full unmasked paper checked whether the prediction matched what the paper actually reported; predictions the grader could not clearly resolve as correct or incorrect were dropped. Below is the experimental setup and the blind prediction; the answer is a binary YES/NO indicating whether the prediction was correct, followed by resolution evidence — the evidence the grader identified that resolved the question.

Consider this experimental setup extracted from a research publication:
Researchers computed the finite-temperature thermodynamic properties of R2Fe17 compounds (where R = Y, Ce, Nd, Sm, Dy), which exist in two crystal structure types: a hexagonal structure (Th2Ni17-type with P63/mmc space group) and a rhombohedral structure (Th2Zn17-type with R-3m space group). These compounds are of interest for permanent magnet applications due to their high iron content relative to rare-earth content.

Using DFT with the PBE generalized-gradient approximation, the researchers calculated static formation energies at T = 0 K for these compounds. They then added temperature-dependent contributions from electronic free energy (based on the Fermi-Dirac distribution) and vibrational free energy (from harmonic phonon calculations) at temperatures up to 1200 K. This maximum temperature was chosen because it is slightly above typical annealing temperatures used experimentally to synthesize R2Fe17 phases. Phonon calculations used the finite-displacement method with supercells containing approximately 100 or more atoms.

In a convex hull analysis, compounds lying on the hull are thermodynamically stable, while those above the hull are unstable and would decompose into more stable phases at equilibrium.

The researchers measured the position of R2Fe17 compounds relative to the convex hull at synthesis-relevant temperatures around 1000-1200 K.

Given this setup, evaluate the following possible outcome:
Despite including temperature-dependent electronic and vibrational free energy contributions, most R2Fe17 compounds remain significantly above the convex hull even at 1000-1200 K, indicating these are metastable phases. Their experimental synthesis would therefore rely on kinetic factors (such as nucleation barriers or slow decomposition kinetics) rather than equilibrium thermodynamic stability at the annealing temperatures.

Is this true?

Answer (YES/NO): NO